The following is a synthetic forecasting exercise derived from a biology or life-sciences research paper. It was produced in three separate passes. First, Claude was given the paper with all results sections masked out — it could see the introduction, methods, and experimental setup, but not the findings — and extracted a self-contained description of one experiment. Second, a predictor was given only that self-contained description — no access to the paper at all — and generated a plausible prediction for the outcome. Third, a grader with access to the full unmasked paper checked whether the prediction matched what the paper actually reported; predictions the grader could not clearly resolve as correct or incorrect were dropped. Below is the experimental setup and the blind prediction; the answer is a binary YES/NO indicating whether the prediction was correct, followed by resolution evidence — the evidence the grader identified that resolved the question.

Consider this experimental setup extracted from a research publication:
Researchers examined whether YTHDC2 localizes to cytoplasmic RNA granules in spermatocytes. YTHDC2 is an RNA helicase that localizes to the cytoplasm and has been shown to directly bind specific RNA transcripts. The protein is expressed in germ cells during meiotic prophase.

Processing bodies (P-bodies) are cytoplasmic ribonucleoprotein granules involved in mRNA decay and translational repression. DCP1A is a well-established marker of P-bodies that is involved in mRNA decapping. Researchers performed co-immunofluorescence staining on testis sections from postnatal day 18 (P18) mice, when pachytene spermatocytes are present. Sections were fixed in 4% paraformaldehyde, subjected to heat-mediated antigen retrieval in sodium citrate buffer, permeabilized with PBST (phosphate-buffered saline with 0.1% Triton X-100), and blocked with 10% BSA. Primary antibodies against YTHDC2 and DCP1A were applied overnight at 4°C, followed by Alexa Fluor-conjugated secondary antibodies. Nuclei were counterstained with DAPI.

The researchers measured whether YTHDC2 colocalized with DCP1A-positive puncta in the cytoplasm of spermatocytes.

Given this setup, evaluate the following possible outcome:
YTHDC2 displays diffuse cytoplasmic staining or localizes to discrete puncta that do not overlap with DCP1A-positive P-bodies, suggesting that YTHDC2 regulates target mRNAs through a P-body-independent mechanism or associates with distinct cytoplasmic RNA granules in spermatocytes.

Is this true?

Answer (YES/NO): NO